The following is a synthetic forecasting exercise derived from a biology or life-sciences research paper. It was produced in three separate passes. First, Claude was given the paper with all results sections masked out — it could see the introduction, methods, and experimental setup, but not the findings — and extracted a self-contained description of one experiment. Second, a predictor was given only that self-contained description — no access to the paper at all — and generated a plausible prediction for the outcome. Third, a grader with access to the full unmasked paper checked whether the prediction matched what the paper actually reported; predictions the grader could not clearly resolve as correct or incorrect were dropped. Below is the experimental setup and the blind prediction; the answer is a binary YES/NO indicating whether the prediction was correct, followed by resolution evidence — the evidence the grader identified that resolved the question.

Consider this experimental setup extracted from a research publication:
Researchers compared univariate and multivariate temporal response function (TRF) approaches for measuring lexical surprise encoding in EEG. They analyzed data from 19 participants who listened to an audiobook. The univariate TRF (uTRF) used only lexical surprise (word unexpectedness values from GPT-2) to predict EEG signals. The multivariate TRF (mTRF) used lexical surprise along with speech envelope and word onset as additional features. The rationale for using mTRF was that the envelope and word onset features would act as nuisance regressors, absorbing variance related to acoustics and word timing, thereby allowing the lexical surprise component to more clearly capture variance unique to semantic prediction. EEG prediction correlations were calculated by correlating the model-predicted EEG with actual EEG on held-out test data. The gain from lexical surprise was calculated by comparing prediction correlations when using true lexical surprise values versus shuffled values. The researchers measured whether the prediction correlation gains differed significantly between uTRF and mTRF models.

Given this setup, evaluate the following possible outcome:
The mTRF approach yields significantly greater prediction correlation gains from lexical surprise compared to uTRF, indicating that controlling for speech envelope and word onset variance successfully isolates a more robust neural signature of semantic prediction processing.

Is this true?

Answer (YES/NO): NO